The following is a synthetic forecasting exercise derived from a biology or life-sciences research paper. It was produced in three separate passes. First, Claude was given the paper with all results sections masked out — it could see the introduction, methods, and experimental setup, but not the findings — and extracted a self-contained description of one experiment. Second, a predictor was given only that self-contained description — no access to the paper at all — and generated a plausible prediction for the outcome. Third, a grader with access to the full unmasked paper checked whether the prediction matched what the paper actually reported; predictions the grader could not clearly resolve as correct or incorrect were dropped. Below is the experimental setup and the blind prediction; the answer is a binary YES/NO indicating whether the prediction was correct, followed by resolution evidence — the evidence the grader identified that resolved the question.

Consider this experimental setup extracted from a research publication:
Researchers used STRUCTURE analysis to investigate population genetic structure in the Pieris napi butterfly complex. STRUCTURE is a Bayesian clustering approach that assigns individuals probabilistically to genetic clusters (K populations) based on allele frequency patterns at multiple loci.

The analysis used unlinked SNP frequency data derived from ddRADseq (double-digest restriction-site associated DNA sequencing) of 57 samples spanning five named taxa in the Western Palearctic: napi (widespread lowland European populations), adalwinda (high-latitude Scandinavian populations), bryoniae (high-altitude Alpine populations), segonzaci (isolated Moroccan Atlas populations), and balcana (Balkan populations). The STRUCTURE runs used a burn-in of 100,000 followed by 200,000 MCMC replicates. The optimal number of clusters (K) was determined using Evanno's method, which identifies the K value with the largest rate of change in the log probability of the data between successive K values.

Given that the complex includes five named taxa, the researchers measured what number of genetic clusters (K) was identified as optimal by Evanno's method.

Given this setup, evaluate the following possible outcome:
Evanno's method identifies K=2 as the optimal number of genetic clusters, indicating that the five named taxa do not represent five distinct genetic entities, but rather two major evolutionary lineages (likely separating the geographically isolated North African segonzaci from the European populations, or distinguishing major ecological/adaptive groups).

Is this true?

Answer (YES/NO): YES